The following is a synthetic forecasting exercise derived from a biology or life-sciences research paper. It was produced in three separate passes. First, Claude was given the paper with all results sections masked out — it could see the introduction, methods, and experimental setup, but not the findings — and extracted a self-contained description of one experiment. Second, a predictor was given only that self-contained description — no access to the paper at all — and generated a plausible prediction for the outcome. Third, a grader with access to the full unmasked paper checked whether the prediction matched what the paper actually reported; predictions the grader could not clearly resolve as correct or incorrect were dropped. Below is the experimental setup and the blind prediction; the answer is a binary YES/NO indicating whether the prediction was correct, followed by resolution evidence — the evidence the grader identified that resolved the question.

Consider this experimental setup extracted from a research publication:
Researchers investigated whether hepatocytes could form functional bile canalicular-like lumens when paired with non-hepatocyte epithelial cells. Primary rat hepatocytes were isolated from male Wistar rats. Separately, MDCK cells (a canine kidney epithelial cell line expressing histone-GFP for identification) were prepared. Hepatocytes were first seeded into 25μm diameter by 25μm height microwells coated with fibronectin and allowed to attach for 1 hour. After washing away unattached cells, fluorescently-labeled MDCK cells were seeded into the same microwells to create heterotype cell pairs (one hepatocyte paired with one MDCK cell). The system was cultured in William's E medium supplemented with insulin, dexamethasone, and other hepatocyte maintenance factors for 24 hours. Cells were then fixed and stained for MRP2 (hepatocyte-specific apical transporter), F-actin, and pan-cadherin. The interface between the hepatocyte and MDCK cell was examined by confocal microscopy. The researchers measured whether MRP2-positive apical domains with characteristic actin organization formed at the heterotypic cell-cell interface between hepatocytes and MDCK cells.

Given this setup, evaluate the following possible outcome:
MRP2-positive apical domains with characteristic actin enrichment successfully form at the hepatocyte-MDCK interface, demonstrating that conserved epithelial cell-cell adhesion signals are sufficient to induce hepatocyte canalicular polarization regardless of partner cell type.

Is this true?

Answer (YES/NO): YES